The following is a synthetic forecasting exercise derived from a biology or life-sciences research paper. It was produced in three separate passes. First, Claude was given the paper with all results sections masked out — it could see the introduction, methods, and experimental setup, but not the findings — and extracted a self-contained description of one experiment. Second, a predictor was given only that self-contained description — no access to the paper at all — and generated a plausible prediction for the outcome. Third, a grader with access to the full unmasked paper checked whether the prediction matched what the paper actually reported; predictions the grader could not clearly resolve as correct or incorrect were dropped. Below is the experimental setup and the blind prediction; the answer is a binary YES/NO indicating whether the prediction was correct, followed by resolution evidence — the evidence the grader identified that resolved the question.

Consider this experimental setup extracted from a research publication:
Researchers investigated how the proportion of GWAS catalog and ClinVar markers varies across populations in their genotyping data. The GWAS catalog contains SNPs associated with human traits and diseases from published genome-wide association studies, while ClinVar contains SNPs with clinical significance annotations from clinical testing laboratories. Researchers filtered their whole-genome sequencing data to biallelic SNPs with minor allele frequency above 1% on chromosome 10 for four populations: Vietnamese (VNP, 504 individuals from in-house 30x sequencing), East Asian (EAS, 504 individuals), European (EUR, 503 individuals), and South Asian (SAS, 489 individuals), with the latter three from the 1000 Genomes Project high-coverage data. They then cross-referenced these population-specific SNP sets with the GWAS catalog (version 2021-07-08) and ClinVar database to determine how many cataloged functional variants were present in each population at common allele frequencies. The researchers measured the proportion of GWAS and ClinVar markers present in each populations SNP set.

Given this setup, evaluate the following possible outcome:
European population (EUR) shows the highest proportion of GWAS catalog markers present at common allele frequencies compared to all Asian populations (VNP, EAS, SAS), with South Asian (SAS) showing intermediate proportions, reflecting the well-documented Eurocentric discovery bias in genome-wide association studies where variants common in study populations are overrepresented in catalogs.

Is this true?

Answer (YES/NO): NO